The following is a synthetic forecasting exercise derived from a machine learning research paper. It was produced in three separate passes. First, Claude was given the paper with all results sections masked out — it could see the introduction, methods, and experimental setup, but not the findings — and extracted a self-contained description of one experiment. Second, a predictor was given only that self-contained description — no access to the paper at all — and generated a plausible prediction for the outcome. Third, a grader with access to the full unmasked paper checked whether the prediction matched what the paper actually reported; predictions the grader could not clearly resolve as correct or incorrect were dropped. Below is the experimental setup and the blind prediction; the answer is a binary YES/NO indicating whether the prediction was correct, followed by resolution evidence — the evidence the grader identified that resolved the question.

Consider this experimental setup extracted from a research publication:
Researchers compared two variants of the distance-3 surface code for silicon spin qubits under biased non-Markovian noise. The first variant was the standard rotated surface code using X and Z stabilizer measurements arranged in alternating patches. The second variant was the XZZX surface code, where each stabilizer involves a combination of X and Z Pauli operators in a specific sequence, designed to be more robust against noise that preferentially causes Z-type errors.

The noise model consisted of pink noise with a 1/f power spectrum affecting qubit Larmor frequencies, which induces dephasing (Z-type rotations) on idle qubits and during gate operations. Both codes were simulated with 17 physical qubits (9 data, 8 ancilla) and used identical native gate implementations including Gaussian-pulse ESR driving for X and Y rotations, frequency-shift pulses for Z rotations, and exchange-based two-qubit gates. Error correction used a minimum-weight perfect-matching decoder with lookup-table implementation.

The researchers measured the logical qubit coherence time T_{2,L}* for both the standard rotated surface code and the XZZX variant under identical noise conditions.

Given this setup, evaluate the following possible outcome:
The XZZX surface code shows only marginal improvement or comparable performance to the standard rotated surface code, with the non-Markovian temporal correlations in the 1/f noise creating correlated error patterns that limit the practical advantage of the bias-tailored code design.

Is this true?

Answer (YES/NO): NO